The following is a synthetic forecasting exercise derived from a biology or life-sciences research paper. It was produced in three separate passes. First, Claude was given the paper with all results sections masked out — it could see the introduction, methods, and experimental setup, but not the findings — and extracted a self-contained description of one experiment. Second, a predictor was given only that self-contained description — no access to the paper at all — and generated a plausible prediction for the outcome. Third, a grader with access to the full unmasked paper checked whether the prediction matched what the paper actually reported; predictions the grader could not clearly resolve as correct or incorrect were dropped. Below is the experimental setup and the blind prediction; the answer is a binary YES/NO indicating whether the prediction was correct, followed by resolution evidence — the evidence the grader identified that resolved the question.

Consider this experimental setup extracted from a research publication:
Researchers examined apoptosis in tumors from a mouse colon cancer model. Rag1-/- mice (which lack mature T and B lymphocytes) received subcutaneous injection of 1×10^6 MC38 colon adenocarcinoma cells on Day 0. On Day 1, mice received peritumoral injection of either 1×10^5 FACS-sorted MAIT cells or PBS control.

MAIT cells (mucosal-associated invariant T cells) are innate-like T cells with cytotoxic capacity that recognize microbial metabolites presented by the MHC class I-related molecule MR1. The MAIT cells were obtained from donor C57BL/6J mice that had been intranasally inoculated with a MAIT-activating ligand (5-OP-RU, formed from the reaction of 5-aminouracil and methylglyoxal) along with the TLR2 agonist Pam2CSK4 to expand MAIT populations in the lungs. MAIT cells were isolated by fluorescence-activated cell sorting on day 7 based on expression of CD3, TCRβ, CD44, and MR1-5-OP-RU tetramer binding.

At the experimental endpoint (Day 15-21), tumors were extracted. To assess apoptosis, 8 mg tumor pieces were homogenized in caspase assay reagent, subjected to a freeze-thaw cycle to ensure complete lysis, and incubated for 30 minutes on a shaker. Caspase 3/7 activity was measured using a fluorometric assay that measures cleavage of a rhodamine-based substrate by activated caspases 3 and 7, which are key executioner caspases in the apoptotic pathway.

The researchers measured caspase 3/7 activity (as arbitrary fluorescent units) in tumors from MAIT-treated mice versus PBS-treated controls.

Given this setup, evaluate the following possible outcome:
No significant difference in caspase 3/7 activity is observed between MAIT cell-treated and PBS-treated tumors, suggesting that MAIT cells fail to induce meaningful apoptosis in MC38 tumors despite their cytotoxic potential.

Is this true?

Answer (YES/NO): NO